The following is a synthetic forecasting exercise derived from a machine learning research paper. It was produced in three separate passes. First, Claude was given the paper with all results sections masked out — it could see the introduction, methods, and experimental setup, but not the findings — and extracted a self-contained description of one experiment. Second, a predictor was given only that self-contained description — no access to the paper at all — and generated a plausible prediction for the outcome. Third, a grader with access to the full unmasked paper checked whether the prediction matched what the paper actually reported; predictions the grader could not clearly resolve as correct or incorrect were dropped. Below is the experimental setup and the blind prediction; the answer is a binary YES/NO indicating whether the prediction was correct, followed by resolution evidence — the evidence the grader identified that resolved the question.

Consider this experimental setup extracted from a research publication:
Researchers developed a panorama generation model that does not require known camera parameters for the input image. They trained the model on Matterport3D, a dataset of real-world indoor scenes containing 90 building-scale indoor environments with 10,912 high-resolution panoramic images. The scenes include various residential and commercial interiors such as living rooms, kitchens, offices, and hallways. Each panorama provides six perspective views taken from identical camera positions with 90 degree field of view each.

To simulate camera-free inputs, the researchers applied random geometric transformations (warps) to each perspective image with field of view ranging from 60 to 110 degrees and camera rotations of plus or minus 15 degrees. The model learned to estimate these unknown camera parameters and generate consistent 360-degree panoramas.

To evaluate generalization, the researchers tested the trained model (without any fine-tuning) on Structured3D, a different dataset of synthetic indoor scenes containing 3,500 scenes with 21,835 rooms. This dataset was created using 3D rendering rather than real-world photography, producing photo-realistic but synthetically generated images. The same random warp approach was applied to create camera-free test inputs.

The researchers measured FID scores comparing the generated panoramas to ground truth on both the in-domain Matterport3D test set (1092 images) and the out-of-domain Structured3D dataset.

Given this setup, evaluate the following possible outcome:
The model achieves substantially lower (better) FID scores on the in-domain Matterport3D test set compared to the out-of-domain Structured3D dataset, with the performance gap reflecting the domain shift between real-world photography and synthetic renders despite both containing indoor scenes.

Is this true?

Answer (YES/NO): YES